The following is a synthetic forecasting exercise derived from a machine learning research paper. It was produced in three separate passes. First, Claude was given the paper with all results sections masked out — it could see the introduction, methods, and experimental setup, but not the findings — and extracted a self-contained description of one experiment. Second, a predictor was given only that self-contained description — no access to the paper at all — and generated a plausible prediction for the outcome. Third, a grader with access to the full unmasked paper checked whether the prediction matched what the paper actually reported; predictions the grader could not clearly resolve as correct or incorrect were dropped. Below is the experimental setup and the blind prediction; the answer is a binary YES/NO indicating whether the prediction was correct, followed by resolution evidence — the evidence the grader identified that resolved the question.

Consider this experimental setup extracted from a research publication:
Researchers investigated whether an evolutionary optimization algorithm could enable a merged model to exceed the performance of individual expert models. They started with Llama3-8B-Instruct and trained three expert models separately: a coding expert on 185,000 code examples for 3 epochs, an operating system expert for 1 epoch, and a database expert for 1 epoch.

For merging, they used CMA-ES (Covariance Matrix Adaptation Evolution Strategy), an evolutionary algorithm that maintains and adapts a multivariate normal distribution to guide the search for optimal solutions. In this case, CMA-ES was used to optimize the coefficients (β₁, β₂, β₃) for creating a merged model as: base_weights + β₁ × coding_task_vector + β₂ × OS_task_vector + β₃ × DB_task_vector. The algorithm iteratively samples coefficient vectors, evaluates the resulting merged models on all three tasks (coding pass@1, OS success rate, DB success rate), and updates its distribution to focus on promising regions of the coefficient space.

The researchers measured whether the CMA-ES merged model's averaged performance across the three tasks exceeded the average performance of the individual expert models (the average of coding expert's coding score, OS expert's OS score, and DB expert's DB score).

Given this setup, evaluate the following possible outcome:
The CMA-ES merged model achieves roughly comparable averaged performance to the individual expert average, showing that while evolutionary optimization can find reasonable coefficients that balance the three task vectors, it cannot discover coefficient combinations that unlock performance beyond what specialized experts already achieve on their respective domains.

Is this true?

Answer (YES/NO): NO